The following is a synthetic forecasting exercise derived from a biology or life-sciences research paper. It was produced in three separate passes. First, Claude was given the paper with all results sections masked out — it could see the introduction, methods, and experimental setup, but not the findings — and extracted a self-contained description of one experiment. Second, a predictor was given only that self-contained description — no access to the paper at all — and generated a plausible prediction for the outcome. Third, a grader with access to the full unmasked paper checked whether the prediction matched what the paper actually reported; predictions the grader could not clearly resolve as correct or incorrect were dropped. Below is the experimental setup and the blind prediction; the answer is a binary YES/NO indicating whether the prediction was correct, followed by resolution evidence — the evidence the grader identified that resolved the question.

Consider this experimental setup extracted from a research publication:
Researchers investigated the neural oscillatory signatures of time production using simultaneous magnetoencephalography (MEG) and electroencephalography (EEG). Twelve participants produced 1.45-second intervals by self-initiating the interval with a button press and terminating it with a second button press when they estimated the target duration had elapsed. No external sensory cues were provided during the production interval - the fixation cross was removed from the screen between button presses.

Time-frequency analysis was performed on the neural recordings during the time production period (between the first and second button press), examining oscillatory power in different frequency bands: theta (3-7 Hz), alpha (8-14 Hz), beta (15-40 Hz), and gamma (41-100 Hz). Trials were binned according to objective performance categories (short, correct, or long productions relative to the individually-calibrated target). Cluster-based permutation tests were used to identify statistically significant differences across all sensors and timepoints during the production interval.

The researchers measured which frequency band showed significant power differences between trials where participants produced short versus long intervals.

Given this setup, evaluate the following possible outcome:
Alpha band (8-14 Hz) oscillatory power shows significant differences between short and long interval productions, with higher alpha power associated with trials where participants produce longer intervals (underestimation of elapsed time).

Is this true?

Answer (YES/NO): NO